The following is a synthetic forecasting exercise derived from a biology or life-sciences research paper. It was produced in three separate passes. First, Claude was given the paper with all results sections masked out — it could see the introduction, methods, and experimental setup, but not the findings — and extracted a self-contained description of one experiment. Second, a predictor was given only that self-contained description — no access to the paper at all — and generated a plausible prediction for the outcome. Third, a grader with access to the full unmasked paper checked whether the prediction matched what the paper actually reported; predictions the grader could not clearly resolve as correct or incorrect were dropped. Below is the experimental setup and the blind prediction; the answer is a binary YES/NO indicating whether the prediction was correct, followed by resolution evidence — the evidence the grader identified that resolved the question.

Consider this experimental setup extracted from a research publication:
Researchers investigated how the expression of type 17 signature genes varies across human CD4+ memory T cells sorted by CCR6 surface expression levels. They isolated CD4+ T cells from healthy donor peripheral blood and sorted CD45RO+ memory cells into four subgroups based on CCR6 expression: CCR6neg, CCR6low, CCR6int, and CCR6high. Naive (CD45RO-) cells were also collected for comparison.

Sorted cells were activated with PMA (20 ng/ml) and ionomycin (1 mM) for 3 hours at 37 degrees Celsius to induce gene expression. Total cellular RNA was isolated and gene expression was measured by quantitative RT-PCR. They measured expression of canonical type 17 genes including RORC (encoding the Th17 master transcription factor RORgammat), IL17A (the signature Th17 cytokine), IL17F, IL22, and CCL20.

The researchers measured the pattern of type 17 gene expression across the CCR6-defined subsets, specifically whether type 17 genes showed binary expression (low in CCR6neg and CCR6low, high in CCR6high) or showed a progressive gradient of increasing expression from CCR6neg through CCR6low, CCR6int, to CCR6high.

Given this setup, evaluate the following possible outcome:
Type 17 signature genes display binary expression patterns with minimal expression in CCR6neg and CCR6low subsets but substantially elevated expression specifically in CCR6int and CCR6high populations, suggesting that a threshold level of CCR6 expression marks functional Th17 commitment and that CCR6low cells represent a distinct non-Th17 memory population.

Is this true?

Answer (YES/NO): NO